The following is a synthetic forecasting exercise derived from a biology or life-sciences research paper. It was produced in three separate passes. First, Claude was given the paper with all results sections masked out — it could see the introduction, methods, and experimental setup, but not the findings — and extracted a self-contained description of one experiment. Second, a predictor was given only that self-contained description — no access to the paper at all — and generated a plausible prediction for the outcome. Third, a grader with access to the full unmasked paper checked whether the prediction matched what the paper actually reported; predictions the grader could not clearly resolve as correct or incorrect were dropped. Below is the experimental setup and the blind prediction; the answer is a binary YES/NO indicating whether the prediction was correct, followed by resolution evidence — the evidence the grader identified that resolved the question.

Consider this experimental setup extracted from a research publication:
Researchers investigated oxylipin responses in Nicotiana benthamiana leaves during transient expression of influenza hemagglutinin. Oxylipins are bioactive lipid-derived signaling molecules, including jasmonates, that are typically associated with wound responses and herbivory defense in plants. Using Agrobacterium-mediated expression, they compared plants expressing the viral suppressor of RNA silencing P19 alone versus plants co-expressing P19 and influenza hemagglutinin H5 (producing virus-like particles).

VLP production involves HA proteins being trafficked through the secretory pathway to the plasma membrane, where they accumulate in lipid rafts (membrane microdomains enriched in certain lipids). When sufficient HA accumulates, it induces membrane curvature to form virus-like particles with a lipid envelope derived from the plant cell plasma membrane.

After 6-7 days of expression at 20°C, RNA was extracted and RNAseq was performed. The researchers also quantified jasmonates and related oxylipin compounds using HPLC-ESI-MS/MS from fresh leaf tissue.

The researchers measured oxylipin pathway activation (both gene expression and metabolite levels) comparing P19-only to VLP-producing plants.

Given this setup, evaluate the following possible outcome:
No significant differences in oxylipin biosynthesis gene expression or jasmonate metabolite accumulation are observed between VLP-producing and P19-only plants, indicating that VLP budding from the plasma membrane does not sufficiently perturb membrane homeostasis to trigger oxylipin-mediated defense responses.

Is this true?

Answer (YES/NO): NO